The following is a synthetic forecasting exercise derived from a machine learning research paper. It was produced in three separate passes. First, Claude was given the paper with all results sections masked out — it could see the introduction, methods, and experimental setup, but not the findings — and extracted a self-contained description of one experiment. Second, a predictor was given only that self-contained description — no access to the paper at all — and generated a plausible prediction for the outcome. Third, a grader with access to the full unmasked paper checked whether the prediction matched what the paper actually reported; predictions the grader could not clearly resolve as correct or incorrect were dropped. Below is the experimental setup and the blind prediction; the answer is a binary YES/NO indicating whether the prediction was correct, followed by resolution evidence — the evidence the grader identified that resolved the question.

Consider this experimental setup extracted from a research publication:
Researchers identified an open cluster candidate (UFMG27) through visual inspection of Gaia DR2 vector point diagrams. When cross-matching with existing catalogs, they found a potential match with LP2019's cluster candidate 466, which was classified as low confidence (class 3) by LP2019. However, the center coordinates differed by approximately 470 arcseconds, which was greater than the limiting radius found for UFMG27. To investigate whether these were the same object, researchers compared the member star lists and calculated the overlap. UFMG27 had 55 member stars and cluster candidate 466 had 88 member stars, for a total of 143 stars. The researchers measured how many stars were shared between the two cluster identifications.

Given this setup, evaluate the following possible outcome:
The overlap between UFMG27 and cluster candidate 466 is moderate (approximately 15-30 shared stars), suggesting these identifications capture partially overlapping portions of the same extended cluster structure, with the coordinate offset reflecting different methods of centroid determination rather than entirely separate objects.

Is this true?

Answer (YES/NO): NO